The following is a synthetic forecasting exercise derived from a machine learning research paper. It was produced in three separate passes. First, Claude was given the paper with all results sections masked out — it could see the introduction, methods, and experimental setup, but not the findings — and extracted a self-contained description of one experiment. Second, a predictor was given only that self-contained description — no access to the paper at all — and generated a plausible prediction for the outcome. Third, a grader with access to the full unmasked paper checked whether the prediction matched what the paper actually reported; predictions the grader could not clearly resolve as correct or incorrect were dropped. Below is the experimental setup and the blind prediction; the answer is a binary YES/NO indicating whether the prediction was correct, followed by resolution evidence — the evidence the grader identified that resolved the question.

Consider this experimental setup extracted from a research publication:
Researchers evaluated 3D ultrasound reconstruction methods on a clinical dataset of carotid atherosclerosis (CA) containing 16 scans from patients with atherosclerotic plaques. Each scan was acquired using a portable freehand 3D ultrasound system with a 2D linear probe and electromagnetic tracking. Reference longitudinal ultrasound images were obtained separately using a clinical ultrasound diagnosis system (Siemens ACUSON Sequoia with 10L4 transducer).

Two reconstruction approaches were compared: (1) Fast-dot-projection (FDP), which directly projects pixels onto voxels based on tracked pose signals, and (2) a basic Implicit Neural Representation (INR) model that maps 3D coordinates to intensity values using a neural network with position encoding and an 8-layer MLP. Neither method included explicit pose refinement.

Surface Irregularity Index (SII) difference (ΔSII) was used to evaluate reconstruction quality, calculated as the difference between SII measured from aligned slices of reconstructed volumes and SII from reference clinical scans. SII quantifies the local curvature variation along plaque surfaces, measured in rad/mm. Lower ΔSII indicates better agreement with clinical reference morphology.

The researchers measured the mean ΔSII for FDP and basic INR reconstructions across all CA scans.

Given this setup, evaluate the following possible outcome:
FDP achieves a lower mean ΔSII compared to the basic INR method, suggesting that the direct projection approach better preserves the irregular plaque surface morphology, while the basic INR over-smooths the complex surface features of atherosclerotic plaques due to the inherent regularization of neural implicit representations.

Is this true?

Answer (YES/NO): NO